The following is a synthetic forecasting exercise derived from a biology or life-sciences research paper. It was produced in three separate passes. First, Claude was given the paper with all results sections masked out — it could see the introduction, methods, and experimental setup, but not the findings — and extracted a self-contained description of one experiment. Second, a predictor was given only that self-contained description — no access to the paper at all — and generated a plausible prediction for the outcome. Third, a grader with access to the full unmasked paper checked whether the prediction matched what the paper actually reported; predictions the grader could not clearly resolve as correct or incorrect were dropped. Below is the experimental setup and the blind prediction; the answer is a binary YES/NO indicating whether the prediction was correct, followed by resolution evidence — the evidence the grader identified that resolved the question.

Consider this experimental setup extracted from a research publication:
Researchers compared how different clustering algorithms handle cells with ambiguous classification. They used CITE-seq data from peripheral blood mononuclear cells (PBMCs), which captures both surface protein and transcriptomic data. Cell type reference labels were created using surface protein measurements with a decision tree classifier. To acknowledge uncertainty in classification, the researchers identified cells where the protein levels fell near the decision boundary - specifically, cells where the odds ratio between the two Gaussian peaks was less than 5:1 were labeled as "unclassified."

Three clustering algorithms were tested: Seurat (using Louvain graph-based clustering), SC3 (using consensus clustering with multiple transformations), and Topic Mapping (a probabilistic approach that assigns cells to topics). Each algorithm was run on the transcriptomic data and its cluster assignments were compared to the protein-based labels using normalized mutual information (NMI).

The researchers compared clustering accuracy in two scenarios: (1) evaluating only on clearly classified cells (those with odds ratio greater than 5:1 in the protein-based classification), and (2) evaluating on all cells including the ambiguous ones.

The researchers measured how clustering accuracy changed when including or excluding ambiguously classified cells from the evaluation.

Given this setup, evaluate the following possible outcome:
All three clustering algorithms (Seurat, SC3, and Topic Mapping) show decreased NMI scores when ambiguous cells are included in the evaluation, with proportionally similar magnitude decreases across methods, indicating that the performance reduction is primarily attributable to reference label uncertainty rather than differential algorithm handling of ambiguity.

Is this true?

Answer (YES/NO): NO